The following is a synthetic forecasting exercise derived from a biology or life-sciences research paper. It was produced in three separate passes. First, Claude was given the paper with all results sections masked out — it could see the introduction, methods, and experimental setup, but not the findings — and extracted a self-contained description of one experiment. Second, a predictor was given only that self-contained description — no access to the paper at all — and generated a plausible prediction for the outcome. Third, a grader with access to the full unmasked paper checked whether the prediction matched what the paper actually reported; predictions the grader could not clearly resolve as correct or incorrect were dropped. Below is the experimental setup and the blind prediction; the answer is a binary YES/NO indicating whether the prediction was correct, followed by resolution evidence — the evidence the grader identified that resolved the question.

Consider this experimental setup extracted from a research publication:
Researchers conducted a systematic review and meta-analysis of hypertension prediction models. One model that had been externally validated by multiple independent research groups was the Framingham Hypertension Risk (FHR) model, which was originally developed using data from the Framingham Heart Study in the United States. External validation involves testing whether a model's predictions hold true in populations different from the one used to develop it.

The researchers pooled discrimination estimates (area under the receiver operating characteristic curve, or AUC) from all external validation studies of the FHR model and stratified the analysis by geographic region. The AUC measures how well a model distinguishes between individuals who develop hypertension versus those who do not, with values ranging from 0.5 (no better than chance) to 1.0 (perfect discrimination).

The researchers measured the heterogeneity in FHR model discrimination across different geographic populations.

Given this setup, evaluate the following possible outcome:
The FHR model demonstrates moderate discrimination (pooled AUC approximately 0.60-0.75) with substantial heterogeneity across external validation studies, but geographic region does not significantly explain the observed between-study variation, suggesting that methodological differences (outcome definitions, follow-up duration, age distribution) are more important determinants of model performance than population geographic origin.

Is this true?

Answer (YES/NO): NO